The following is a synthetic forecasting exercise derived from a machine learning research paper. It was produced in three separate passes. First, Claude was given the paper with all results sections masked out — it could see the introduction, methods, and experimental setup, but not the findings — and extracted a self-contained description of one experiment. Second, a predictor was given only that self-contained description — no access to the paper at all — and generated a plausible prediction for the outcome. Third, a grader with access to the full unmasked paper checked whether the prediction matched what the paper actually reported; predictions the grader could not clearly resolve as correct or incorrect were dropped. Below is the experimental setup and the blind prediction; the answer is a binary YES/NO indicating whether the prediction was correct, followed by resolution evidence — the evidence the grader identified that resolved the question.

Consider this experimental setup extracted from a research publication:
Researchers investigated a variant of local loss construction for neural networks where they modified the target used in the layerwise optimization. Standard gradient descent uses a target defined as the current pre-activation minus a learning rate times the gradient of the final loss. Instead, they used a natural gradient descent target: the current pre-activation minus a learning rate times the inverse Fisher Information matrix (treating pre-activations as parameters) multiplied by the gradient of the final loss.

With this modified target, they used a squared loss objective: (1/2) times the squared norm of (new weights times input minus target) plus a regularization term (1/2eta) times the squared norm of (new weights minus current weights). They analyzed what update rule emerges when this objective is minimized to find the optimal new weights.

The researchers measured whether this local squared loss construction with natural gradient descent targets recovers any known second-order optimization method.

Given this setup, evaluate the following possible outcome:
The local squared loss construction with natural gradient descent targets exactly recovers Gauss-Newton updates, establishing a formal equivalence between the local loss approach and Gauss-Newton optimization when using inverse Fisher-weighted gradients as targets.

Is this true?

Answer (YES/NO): NO